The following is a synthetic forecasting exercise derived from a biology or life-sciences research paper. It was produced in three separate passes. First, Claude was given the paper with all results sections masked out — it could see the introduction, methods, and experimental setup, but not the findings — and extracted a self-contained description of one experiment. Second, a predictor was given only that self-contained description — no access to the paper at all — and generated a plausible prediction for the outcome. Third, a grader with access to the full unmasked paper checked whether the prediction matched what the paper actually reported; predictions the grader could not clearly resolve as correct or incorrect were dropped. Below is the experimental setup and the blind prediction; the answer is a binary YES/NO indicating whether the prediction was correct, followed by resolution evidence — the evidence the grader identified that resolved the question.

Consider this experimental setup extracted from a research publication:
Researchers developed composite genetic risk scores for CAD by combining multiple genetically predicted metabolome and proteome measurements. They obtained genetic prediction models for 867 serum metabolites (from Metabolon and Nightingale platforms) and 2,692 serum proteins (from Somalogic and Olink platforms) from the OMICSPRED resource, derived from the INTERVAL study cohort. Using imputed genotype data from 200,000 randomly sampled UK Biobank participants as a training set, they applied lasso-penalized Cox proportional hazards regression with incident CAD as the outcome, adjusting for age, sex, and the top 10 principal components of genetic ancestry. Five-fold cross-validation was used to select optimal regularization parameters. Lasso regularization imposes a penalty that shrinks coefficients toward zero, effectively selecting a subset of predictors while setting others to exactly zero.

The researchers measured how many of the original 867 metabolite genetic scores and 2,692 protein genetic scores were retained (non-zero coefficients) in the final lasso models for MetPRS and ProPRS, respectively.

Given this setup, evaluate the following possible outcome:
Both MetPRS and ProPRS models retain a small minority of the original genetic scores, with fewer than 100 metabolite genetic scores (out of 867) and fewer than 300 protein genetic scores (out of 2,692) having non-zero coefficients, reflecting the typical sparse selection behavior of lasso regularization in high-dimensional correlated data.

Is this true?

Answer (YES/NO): NO